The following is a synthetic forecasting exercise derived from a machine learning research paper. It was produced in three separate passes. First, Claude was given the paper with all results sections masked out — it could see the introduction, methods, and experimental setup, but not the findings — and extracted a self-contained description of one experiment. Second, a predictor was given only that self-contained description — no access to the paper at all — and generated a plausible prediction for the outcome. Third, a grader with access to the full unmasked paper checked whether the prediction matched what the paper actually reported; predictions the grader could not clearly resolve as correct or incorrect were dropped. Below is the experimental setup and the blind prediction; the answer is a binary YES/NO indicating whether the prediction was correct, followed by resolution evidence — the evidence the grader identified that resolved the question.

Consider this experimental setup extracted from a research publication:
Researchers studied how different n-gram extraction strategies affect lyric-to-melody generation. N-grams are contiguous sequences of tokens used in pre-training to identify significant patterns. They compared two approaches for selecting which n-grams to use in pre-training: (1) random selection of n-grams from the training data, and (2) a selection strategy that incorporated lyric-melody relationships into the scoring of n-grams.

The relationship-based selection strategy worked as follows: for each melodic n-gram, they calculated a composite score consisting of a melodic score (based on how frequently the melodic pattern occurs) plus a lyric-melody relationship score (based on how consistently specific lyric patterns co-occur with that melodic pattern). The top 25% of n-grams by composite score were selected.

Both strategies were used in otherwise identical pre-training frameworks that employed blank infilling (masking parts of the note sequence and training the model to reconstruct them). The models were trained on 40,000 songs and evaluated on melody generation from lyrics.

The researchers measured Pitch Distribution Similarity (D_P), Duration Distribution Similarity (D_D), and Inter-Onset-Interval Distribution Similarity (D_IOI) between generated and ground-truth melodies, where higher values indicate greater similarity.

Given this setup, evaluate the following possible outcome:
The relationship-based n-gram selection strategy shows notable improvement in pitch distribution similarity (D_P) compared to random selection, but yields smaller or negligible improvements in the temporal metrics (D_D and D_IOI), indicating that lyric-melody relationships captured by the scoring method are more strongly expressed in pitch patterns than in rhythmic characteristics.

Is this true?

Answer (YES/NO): NO